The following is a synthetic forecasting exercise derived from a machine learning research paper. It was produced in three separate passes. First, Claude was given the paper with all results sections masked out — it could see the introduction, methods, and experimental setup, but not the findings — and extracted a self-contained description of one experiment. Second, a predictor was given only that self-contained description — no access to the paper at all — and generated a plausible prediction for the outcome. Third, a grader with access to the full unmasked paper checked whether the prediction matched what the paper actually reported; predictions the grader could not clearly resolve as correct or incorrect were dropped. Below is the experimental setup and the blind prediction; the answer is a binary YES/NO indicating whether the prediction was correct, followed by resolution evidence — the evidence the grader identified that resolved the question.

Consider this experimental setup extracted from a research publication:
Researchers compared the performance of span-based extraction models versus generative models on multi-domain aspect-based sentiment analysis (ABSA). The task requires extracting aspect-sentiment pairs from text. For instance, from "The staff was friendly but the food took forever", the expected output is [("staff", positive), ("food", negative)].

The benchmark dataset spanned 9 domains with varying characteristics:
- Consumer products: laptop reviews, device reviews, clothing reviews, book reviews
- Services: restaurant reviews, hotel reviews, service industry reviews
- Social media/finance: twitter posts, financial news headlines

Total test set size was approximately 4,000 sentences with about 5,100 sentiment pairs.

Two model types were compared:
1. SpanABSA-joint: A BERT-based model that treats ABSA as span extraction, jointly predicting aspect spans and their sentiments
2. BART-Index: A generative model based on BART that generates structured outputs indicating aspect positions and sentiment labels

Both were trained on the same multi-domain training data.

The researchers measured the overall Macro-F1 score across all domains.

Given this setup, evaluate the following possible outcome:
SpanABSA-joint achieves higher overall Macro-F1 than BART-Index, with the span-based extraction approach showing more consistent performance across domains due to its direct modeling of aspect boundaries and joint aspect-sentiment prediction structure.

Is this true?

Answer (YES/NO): NO